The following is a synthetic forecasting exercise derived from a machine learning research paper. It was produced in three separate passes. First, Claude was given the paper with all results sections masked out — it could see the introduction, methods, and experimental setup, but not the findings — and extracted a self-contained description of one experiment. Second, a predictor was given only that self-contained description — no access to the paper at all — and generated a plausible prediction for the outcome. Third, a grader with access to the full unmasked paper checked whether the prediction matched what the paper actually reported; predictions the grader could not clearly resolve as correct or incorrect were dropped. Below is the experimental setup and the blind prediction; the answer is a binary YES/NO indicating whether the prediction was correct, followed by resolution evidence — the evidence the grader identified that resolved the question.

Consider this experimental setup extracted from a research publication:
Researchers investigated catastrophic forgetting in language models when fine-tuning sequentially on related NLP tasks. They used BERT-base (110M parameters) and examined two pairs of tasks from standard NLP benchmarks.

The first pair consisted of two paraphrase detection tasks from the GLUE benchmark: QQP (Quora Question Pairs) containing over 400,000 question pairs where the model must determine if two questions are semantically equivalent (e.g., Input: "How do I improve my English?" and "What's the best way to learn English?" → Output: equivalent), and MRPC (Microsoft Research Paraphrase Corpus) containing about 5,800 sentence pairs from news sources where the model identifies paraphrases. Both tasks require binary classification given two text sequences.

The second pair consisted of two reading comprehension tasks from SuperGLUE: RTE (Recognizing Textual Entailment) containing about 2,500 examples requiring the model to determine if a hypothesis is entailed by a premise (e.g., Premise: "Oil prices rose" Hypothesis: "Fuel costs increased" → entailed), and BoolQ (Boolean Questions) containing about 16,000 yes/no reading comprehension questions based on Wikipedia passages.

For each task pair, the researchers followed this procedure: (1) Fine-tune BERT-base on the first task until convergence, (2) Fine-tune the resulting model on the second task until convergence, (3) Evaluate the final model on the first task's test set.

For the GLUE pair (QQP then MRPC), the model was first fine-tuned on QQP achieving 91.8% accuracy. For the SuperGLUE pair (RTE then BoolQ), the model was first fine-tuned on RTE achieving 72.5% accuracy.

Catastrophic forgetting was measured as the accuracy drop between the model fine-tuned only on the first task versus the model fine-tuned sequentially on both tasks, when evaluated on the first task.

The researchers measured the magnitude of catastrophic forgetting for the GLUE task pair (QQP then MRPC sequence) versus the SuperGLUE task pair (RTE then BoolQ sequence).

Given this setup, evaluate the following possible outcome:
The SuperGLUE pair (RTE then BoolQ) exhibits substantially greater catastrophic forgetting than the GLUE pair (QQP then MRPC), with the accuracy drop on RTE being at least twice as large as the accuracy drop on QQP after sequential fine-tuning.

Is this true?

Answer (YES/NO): YES